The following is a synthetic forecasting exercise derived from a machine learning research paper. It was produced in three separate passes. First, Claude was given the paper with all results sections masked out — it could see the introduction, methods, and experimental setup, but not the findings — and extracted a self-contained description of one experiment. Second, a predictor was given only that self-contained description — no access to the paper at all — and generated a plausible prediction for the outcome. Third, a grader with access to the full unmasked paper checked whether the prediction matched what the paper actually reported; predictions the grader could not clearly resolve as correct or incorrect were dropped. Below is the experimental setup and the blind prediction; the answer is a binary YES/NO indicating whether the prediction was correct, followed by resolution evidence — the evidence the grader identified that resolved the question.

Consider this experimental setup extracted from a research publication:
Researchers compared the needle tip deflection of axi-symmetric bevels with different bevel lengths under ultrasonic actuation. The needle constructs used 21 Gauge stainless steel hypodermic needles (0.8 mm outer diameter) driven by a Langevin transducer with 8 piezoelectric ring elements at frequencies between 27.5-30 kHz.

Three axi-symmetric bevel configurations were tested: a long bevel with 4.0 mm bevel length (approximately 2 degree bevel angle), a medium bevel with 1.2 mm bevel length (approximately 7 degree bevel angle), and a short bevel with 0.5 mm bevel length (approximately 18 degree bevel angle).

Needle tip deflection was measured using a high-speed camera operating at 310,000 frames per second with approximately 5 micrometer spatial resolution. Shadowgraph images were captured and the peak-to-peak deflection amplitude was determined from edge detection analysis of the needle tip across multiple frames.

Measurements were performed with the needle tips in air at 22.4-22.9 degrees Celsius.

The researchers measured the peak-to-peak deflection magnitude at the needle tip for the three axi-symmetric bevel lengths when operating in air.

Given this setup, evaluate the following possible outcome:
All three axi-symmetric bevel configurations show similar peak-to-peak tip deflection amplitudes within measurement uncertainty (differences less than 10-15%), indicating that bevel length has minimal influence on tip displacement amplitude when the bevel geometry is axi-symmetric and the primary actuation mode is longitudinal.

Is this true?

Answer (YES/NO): NO